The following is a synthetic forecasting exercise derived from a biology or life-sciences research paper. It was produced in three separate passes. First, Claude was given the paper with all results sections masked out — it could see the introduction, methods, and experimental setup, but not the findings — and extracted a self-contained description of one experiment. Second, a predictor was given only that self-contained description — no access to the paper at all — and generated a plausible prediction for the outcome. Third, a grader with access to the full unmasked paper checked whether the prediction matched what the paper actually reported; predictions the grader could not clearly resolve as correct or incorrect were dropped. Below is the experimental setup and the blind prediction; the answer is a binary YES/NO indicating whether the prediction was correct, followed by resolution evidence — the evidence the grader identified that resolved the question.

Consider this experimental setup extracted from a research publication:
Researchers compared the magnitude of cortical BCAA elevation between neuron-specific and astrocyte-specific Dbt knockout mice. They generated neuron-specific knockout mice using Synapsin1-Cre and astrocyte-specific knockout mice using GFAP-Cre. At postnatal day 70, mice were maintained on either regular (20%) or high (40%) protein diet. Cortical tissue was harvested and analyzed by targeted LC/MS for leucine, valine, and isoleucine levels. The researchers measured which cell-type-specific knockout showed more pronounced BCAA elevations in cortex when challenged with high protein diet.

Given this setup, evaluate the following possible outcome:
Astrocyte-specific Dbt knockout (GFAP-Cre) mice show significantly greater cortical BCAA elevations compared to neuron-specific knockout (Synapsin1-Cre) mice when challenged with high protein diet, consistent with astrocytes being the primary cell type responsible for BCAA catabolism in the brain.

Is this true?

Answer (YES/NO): NO